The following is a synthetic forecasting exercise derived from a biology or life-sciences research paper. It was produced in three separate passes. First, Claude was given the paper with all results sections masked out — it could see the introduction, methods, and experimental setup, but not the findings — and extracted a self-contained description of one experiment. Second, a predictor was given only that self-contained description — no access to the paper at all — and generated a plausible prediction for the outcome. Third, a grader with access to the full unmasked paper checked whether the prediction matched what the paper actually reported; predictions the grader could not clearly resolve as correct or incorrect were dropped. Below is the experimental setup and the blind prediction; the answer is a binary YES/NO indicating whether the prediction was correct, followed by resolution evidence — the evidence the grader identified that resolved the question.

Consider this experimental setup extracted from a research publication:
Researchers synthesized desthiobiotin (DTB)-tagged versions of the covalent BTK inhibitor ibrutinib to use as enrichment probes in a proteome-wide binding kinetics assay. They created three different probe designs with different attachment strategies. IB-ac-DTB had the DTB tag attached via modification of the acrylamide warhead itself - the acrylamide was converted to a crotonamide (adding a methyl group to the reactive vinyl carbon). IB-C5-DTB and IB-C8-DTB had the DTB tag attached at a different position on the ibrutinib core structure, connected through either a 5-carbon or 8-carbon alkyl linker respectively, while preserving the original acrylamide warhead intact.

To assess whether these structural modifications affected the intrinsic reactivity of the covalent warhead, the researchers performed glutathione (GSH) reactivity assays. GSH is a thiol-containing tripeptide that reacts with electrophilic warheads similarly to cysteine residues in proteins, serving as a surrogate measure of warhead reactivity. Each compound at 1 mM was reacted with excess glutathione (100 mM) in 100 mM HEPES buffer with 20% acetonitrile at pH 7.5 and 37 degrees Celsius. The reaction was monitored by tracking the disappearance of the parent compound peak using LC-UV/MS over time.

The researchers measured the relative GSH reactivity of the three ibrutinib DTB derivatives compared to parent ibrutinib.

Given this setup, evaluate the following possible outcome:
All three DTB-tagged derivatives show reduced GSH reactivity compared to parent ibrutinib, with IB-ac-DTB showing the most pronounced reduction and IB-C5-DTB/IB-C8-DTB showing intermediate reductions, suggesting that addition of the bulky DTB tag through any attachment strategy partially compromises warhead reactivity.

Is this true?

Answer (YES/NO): NO